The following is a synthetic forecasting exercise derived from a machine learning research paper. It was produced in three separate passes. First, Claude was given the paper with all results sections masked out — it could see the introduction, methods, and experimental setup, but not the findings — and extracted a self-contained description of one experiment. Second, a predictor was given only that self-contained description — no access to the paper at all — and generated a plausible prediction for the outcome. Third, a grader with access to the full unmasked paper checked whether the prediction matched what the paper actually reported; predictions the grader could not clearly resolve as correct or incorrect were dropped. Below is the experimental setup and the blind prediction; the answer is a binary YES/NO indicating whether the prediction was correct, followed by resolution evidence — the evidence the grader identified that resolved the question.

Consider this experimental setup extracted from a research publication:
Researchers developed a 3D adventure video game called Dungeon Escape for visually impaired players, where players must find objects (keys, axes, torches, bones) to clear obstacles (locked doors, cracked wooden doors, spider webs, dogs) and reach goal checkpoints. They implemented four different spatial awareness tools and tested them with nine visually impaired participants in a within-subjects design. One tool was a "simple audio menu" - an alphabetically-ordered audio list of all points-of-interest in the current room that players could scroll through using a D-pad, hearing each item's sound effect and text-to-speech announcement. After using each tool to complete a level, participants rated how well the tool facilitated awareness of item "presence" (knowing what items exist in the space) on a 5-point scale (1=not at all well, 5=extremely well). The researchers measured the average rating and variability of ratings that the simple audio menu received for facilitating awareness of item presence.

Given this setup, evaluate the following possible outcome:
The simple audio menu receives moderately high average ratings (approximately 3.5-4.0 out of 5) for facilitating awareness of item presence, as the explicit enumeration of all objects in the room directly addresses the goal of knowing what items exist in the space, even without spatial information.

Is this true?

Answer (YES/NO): NO